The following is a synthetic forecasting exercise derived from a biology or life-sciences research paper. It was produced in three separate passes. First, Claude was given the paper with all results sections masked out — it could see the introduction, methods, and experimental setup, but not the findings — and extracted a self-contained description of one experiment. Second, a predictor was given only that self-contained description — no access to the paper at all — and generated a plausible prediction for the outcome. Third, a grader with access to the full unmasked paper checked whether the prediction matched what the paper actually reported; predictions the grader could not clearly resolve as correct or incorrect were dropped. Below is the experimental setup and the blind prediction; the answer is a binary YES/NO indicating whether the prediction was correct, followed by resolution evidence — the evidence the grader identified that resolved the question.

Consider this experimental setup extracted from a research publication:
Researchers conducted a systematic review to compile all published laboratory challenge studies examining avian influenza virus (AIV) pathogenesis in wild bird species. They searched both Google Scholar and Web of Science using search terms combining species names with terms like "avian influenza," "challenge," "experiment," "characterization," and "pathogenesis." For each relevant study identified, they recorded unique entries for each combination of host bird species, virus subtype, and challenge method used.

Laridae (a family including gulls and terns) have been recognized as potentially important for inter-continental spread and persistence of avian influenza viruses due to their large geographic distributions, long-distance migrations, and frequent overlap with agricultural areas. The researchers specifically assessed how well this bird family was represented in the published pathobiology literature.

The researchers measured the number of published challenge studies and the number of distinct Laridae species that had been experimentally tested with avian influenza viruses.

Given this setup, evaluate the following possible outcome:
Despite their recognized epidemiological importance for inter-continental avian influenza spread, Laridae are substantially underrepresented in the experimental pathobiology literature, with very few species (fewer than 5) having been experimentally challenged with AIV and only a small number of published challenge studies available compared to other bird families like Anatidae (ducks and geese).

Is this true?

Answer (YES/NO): YES